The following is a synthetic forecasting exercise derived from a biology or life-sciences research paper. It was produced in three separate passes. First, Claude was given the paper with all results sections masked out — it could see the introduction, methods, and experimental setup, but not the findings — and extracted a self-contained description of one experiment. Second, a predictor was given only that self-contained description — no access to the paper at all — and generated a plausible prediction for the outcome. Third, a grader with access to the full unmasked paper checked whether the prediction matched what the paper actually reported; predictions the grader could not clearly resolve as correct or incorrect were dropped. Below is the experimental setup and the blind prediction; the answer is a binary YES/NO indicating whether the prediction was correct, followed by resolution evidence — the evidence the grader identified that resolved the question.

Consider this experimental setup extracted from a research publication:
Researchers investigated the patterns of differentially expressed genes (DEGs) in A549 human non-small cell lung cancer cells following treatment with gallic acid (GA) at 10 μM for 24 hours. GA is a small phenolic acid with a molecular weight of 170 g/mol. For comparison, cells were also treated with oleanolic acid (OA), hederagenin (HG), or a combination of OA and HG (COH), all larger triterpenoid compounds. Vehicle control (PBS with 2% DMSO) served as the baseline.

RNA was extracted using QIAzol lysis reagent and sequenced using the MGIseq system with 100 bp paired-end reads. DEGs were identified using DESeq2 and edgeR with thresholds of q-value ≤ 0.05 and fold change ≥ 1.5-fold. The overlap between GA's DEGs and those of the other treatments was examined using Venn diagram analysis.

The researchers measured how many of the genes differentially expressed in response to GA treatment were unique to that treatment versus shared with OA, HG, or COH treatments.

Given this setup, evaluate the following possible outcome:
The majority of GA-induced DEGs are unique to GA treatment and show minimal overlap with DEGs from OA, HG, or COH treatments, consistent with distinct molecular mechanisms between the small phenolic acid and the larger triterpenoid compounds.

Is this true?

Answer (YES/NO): YES